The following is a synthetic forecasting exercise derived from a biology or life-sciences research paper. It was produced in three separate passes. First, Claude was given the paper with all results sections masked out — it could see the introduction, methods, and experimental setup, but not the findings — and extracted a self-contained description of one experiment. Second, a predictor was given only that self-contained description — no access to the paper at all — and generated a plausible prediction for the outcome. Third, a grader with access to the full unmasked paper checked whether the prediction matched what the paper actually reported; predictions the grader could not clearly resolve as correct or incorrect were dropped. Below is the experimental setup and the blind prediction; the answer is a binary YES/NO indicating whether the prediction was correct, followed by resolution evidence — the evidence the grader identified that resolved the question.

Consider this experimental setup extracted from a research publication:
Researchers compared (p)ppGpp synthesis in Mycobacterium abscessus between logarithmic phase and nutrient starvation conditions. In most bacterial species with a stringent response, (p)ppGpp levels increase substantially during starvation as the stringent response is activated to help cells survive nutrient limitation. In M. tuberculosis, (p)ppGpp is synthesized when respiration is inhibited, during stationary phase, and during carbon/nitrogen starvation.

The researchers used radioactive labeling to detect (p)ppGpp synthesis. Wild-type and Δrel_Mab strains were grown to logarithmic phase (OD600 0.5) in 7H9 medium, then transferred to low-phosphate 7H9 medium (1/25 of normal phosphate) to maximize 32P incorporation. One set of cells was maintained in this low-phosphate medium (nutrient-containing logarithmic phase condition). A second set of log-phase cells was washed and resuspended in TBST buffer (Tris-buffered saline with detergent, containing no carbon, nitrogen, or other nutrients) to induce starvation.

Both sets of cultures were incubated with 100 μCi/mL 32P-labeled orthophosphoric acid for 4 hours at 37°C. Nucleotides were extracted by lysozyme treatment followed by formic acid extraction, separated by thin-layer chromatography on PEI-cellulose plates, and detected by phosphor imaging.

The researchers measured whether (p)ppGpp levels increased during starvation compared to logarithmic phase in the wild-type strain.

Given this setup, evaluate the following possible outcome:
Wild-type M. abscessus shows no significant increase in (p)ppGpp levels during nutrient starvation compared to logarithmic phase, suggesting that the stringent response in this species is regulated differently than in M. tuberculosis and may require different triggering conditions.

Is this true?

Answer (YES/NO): NO